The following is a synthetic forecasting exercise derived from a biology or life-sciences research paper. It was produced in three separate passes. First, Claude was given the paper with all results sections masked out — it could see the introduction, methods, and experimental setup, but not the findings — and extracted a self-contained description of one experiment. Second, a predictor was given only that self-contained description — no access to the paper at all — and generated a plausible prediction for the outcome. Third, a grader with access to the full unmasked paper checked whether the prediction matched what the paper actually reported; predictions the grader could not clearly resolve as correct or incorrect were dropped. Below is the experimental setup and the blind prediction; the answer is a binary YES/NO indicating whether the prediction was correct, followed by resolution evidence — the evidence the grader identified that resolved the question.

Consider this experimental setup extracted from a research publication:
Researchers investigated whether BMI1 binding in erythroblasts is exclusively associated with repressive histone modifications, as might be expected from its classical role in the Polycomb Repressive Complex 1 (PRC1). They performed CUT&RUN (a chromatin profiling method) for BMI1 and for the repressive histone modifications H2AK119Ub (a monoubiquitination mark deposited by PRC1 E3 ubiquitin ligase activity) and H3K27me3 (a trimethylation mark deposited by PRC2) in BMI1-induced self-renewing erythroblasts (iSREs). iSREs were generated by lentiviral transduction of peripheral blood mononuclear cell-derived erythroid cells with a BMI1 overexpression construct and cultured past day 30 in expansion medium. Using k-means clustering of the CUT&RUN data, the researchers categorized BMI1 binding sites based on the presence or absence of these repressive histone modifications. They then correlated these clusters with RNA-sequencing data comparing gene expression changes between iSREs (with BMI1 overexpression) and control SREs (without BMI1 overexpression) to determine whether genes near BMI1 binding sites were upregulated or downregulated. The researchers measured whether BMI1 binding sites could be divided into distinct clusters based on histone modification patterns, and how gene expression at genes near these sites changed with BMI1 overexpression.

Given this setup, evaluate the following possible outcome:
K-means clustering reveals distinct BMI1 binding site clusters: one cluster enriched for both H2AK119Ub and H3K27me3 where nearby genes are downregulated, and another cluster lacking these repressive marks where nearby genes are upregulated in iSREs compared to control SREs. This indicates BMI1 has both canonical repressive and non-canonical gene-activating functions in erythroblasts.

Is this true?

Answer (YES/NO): YES